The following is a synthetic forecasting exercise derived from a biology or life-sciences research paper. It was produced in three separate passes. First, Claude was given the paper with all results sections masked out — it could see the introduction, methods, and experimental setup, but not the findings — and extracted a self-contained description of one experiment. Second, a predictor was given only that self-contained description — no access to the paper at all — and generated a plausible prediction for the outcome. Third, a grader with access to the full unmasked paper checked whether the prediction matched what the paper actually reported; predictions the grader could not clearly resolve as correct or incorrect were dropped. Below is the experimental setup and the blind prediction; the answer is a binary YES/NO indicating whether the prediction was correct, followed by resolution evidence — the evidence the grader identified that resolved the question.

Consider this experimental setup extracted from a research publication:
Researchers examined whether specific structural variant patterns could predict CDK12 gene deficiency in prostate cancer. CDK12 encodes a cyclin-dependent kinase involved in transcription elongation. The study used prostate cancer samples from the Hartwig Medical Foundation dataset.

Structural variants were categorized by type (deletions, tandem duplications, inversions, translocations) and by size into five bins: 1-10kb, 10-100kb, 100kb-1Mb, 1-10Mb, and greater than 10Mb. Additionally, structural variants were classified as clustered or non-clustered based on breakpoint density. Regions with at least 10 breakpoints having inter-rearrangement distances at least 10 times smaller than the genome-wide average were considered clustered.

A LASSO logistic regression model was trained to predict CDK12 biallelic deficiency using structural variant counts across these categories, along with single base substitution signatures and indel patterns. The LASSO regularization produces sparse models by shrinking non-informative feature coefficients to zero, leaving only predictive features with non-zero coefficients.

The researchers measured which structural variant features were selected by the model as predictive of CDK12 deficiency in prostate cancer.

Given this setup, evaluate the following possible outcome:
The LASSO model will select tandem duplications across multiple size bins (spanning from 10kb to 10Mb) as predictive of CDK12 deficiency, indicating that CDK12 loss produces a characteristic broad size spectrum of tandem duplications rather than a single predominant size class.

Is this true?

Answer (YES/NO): NO